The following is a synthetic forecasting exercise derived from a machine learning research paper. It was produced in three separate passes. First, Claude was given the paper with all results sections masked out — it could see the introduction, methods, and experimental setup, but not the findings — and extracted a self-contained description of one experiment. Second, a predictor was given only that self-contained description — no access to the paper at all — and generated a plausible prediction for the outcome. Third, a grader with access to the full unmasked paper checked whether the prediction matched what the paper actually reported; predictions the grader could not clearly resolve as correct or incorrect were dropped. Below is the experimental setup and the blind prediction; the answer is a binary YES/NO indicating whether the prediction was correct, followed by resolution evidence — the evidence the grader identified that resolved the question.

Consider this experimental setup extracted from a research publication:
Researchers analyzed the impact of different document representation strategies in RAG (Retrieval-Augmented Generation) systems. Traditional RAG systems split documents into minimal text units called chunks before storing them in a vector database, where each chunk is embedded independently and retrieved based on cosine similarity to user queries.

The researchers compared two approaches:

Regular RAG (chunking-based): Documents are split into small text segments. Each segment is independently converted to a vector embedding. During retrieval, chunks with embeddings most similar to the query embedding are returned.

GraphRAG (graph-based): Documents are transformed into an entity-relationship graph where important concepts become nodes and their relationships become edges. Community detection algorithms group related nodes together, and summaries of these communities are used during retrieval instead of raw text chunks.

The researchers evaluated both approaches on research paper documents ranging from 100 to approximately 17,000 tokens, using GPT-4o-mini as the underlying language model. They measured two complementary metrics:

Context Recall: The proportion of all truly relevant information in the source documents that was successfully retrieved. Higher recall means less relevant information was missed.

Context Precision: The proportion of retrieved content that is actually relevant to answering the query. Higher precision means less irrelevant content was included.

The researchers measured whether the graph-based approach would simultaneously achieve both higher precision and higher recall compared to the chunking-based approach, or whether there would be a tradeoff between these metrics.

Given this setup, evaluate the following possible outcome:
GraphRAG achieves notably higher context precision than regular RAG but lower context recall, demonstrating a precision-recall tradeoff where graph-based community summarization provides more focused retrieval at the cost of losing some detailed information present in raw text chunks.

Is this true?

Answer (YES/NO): YES